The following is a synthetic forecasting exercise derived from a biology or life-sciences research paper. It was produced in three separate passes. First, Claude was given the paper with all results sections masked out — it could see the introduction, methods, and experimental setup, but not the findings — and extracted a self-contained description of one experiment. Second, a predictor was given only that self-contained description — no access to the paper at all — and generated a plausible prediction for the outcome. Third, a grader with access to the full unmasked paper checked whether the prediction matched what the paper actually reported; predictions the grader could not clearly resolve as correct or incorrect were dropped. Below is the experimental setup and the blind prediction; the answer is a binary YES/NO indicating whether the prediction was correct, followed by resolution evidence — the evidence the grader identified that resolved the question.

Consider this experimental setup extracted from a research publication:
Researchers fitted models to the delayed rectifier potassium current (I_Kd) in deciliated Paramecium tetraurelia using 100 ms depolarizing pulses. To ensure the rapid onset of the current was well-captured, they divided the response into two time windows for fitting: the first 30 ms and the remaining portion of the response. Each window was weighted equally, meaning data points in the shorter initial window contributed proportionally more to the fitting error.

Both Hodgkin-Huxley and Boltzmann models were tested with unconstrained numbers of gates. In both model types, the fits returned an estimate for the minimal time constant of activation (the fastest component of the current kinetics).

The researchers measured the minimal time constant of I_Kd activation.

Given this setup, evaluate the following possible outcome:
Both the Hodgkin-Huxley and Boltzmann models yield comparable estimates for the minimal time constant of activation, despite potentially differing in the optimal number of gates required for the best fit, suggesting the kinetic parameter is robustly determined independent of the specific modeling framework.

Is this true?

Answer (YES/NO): NO